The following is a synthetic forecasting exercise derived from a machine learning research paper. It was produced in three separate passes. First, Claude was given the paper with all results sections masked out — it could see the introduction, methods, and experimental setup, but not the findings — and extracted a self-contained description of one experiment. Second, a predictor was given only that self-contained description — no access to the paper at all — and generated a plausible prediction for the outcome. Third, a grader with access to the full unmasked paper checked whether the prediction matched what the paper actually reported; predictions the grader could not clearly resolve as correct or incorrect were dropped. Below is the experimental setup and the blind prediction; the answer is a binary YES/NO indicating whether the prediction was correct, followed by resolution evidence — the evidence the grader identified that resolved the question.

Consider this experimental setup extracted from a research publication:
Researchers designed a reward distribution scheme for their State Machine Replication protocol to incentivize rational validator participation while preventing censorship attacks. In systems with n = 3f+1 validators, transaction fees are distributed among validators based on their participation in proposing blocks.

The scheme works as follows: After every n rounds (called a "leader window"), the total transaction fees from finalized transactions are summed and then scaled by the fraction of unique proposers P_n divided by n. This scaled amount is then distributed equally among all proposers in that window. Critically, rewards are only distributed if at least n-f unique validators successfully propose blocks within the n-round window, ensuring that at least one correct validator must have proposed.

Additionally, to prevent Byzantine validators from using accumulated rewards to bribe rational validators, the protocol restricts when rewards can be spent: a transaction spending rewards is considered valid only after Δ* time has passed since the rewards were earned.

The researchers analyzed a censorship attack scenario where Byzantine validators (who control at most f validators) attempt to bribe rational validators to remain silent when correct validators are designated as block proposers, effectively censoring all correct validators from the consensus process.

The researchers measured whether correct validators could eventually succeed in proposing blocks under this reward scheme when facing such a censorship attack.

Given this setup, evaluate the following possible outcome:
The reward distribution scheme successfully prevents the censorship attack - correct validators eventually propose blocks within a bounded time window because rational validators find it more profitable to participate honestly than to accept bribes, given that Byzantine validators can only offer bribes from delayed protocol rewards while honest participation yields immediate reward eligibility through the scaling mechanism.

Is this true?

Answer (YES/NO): NO